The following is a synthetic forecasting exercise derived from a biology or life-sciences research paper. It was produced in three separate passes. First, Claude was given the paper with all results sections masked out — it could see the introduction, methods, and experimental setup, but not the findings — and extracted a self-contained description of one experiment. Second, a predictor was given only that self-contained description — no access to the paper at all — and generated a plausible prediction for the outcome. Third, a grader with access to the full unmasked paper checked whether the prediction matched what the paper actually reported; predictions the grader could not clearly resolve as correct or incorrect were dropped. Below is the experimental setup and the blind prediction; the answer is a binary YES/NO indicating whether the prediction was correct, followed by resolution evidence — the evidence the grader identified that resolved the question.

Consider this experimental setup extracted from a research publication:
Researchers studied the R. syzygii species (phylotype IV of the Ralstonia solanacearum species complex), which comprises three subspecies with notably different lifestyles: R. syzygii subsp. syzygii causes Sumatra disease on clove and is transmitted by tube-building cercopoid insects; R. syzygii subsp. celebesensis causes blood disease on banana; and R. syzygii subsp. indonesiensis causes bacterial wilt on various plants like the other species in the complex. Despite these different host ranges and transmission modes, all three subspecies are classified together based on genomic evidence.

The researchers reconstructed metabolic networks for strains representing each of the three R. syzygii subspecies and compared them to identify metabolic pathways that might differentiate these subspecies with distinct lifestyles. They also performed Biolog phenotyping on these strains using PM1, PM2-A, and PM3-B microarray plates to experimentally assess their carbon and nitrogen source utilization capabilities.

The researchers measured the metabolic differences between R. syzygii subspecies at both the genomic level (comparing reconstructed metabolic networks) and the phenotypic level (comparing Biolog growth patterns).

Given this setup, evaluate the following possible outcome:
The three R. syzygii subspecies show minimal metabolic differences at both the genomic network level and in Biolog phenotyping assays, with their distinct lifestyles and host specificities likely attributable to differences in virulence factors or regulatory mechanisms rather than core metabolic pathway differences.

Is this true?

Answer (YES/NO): NO